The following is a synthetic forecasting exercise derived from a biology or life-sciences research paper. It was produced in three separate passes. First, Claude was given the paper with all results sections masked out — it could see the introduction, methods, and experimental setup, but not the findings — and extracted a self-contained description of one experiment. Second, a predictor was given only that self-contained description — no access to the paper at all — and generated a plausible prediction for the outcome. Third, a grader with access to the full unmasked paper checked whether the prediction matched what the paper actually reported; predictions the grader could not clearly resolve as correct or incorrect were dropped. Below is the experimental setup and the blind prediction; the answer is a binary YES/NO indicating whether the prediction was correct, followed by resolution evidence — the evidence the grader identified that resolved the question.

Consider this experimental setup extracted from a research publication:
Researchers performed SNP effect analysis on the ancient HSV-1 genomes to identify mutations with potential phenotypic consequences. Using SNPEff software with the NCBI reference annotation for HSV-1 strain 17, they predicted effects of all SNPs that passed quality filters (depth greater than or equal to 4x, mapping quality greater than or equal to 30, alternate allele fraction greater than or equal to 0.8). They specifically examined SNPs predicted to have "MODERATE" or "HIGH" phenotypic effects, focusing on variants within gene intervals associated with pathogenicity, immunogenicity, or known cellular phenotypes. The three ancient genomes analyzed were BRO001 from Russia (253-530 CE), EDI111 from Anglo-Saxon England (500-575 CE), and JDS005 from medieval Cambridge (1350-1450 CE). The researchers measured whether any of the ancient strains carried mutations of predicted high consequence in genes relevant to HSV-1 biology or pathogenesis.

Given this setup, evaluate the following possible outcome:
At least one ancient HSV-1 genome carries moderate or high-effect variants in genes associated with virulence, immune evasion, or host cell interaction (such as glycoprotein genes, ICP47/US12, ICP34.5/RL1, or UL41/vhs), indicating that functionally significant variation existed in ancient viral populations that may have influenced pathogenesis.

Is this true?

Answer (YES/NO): YES